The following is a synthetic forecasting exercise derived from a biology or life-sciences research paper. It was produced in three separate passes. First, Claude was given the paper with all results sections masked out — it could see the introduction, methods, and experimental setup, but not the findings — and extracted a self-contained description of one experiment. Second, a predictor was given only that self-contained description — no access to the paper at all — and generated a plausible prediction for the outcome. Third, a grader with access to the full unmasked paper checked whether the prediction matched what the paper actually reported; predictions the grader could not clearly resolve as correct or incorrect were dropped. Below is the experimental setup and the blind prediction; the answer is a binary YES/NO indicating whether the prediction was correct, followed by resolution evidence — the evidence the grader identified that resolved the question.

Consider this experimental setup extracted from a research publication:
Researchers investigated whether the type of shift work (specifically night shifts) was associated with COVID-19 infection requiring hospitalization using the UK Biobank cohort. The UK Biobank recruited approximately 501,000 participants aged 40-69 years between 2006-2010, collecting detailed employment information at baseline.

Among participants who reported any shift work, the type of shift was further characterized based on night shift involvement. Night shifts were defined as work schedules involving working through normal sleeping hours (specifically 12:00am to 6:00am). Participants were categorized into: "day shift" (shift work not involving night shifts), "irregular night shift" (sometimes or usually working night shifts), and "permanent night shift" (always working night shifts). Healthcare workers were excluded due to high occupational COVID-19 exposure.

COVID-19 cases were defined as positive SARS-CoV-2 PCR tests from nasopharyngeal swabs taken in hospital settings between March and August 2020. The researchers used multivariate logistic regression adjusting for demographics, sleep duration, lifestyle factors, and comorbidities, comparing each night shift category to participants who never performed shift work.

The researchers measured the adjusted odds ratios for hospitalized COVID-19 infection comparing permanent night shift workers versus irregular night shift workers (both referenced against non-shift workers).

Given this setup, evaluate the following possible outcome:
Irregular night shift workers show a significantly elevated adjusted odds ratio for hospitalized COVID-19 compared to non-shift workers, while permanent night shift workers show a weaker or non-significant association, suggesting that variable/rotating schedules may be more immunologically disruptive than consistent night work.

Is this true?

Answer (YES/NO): NO